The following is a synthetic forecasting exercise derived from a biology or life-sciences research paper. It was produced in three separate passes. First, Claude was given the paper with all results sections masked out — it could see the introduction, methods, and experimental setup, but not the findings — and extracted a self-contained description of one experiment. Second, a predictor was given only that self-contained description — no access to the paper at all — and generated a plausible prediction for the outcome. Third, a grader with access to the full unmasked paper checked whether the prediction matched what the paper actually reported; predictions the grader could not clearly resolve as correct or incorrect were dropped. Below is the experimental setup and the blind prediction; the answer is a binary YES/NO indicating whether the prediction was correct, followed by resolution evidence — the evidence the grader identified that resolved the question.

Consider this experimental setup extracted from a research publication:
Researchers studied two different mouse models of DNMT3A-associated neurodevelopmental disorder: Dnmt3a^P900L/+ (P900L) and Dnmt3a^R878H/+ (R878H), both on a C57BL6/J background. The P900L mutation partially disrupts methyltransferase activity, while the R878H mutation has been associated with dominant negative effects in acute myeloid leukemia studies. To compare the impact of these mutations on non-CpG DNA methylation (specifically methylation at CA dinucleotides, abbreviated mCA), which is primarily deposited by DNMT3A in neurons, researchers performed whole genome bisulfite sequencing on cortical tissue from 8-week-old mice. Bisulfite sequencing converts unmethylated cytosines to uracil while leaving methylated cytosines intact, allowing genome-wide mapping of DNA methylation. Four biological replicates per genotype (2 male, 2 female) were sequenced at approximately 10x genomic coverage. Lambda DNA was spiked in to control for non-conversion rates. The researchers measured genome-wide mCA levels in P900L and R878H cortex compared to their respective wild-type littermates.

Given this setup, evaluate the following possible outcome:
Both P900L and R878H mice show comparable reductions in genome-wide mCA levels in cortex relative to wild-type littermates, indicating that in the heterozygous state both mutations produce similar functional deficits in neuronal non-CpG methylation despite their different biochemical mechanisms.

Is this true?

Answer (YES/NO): NO